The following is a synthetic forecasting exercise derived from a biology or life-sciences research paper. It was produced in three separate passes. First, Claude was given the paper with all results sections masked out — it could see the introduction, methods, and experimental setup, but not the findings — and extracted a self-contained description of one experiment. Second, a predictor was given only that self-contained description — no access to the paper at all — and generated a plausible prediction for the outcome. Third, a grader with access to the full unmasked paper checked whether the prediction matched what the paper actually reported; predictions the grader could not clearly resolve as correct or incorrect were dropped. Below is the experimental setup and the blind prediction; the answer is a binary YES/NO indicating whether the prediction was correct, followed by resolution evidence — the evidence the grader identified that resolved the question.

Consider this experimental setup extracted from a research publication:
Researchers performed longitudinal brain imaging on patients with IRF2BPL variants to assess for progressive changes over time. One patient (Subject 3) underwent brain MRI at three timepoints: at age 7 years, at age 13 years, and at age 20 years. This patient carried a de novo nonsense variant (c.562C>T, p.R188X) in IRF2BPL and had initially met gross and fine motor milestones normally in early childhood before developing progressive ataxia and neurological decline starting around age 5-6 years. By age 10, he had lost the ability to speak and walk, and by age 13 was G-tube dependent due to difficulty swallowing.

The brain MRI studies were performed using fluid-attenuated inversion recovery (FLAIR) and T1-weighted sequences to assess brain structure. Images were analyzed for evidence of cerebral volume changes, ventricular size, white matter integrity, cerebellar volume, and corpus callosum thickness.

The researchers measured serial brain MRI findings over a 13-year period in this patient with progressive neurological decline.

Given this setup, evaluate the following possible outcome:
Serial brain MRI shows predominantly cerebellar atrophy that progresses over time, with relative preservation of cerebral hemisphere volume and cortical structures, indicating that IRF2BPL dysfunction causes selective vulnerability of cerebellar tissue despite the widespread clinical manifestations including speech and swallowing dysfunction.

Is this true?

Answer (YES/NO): NO